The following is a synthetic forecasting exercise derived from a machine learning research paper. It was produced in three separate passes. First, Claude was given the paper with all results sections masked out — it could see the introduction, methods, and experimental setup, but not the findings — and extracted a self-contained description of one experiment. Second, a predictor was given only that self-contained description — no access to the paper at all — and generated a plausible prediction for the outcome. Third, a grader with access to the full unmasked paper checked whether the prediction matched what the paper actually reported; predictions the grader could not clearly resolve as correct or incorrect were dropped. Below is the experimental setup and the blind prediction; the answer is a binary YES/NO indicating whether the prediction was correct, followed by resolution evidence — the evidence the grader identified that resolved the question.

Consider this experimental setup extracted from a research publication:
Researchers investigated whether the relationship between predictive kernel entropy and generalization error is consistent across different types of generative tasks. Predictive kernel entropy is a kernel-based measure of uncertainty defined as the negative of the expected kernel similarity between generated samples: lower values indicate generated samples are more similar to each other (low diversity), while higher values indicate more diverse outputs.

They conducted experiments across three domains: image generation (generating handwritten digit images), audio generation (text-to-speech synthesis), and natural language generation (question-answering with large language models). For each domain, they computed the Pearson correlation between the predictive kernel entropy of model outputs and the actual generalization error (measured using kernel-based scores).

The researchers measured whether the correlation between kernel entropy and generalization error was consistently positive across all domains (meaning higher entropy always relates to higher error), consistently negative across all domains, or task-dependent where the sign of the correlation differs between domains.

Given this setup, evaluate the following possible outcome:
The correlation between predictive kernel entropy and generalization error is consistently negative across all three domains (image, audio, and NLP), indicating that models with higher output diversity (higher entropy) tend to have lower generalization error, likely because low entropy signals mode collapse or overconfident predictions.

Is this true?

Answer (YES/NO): NO